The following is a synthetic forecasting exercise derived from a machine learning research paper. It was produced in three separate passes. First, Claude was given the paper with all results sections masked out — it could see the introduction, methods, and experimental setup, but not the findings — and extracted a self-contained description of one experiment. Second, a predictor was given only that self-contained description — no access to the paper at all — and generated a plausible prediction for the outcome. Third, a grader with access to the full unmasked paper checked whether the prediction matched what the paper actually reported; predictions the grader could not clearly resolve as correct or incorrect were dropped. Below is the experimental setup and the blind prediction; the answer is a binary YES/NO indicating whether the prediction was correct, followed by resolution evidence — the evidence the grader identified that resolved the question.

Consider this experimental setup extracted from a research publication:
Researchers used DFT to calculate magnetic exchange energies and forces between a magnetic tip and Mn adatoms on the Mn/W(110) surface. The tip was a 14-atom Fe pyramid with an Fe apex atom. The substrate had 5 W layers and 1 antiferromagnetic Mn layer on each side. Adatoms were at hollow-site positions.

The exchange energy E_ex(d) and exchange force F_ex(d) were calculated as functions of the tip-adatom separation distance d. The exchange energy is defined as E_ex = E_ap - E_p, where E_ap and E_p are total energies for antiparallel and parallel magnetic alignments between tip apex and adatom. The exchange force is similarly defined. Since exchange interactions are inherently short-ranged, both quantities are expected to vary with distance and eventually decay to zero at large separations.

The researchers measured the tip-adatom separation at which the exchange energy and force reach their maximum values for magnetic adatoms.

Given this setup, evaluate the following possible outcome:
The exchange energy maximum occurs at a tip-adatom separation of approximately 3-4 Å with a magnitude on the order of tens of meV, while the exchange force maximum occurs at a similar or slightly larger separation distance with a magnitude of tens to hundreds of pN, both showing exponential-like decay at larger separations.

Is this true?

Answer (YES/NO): NO